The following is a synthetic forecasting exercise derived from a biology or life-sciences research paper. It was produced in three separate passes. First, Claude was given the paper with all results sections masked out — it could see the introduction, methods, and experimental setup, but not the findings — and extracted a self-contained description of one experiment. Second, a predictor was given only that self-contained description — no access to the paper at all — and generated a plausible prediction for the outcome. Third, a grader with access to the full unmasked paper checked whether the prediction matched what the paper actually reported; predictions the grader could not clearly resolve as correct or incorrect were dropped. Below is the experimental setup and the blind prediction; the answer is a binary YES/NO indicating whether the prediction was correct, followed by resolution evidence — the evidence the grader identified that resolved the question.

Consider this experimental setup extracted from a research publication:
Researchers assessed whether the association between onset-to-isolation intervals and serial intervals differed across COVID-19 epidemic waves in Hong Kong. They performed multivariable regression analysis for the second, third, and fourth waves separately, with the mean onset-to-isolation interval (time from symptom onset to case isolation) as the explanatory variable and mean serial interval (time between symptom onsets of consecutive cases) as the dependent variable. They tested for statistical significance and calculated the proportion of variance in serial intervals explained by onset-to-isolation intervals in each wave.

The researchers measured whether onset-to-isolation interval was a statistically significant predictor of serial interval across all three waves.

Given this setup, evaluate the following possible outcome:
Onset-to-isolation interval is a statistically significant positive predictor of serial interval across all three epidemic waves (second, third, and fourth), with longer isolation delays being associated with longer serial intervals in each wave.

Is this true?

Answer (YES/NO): NO